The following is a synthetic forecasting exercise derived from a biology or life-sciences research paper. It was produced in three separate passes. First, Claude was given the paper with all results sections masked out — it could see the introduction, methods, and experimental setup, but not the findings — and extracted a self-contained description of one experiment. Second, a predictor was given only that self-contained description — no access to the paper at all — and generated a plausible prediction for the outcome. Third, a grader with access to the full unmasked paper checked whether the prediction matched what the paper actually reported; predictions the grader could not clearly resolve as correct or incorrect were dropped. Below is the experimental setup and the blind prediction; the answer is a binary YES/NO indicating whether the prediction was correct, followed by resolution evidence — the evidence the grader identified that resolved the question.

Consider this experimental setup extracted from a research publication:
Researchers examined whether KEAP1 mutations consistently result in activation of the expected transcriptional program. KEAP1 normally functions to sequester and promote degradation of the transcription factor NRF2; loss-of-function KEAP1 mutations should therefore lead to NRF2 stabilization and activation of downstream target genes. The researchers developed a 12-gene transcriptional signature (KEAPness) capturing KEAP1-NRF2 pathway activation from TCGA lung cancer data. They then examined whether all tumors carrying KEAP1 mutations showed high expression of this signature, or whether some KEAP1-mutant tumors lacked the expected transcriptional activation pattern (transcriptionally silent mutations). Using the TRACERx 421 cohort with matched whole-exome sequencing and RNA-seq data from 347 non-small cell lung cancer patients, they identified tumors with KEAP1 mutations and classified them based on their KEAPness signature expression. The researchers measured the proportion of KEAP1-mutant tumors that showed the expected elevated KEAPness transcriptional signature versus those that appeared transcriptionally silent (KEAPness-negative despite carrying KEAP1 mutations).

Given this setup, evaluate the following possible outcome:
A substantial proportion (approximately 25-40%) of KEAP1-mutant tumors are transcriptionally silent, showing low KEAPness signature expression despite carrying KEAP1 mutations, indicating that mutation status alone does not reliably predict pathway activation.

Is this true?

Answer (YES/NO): NO